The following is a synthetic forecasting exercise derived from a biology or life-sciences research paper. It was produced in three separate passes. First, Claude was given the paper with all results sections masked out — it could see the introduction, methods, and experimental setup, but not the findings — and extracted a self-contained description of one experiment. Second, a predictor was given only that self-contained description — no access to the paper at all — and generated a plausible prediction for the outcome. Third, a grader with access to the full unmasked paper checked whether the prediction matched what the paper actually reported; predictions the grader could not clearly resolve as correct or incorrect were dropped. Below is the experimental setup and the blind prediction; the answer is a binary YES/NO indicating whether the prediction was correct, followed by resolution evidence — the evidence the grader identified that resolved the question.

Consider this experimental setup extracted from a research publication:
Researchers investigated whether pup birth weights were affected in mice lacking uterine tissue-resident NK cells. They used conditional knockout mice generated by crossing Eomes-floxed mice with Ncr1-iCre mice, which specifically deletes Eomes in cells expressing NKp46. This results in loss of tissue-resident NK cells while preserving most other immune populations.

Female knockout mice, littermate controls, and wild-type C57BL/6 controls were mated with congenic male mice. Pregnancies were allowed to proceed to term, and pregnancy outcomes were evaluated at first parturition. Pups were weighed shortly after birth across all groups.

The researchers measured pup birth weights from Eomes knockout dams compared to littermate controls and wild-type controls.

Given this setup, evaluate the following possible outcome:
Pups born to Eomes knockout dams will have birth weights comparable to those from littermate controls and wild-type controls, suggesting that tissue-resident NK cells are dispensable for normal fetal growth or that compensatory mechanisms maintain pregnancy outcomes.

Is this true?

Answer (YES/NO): YES